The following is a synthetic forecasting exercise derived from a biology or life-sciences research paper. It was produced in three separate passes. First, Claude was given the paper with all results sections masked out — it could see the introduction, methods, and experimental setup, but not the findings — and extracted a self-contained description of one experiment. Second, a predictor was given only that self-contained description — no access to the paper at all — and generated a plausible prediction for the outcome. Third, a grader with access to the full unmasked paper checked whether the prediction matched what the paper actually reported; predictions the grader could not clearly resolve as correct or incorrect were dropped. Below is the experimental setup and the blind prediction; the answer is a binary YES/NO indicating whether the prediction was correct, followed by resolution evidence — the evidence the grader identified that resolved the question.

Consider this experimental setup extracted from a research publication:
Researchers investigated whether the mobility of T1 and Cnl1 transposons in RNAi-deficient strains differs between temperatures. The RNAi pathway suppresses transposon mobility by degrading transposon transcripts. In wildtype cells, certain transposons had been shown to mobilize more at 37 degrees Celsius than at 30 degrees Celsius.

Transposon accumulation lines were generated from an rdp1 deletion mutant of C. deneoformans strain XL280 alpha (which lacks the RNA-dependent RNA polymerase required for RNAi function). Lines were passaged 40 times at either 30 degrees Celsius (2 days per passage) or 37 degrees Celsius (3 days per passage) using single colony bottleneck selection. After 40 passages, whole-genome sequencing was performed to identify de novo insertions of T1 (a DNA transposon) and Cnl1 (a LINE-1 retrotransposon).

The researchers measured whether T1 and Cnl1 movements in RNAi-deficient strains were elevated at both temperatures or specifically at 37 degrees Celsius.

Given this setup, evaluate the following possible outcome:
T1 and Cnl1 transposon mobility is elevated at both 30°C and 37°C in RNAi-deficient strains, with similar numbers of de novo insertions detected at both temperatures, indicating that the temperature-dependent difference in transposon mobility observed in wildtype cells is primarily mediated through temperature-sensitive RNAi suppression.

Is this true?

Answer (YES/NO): NO